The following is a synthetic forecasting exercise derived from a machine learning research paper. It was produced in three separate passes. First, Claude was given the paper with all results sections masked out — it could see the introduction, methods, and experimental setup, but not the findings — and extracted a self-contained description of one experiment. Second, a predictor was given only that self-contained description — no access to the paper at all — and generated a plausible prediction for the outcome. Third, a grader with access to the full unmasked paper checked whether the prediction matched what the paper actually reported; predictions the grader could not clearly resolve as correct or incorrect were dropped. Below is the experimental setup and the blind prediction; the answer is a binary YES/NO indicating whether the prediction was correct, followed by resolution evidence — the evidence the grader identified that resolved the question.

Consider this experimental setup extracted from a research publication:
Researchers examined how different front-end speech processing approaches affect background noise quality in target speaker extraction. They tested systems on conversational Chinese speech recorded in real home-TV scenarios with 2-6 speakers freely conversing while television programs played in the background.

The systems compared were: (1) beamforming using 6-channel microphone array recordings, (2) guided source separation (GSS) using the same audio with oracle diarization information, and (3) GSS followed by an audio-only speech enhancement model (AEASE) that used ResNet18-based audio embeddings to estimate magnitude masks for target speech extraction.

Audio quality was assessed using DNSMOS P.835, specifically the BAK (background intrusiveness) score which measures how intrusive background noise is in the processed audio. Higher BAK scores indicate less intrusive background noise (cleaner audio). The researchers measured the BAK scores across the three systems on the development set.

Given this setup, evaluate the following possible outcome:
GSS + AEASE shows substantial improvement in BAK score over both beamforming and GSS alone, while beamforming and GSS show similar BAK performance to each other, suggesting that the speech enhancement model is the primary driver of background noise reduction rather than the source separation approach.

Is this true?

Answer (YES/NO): NO